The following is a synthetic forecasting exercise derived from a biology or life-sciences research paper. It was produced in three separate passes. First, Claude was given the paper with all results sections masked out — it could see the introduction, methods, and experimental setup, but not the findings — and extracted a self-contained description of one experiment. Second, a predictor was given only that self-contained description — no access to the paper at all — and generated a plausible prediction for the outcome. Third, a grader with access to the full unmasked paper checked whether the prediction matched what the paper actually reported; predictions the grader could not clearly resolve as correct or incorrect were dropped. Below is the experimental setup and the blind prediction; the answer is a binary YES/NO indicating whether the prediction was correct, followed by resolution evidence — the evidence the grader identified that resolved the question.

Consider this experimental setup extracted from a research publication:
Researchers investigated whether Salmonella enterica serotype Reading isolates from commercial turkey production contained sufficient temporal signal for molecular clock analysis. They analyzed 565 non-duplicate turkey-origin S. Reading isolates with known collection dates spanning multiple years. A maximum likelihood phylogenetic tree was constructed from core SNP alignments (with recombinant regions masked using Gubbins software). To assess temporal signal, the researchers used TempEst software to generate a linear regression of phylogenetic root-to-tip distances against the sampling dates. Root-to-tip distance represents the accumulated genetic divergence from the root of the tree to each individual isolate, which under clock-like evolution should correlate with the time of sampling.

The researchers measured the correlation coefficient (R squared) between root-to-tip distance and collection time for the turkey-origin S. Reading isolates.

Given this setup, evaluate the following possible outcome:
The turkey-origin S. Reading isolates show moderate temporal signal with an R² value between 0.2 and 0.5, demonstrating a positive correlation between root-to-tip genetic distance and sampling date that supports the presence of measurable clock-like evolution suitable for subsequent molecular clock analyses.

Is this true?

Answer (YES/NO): YES